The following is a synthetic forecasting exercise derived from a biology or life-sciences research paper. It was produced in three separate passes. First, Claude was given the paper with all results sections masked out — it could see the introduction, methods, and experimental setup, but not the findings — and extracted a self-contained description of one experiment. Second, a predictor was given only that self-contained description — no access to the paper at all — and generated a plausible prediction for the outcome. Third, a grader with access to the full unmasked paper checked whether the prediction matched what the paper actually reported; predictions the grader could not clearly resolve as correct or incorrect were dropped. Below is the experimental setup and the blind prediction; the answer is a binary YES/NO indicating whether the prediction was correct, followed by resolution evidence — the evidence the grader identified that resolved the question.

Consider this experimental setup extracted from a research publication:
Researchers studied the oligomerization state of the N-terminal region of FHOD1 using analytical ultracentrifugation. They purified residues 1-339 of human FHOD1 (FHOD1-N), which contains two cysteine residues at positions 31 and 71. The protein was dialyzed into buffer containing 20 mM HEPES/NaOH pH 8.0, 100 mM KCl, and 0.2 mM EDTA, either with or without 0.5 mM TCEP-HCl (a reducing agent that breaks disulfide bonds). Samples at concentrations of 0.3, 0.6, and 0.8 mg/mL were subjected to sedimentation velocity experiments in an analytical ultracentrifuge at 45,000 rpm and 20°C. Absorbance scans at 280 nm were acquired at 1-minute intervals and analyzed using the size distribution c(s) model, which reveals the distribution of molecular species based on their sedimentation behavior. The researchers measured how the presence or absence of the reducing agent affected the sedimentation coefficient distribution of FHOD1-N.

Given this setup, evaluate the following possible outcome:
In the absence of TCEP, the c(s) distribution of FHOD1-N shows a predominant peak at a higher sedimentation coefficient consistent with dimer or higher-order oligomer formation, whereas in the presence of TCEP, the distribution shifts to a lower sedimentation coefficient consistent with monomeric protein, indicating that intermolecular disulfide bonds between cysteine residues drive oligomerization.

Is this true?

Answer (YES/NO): NO